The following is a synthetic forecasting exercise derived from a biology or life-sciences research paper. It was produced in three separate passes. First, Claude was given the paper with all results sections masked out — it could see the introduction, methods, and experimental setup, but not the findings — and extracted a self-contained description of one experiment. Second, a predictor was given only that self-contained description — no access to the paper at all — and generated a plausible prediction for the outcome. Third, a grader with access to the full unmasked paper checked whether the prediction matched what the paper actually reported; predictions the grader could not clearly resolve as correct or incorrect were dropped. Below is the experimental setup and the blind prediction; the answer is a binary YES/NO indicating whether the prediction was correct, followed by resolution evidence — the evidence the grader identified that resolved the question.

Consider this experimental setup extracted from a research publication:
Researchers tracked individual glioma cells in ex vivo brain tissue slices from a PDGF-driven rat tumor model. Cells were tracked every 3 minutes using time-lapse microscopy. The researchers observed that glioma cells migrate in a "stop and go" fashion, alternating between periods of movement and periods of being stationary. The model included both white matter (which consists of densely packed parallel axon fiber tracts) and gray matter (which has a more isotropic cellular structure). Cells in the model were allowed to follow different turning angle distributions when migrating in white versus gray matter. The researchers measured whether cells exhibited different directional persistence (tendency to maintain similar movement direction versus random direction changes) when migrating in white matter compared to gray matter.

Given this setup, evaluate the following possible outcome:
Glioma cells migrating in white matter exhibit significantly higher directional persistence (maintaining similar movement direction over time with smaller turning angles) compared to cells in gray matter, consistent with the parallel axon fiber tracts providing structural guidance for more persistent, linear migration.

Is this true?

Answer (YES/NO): YES